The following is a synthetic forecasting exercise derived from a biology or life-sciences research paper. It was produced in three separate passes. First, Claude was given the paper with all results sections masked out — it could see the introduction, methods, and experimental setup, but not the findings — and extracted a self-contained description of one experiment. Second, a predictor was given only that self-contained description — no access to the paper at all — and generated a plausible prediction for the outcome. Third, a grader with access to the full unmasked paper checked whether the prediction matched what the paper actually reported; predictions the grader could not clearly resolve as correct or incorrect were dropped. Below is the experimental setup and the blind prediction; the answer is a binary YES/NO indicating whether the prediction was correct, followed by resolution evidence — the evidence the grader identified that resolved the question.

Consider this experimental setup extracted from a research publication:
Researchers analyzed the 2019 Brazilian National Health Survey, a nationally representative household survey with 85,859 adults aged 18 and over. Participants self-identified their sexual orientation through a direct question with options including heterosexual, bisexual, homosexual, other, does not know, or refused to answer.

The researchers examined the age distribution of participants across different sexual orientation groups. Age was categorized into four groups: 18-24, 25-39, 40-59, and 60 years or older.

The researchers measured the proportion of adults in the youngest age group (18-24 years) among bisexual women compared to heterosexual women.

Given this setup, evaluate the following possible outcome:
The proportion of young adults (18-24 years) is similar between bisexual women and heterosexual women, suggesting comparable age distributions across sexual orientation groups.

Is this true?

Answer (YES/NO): NO